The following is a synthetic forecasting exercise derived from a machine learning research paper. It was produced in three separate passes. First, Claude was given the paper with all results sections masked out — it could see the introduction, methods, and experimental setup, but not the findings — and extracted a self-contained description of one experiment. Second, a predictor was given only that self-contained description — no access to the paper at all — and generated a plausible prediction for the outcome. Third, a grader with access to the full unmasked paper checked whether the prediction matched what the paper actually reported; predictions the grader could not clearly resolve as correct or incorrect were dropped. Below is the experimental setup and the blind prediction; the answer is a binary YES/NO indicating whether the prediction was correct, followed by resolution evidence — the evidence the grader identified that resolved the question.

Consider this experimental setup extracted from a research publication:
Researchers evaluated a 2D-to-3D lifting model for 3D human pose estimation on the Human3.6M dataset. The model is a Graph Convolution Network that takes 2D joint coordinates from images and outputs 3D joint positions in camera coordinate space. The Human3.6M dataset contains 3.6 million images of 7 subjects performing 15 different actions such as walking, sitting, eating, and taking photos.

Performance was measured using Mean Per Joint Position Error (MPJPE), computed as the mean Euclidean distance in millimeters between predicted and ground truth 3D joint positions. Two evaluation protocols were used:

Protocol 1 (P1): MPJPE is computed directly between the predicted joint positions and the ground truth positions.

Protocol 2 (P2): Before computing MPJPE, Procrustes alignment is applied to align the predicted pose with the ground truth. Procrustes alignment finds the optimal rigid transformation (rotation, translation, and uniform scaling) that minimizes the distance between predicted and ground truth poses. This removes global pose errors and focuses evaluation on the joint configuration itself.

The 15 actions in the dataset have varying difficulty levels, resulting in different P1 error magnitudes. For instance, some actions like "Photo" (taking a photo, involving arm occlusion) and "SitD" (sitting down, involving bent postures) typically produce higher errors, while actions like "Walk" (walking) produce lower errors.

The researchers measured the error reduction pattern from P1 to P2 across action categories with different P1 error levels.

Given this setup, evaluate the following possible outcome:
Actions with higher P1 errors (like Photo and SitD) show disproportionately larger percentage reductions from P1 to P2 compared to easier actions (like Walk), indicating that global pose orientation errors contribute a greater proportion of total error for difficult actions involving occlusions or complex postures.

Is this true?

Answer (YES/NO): NO